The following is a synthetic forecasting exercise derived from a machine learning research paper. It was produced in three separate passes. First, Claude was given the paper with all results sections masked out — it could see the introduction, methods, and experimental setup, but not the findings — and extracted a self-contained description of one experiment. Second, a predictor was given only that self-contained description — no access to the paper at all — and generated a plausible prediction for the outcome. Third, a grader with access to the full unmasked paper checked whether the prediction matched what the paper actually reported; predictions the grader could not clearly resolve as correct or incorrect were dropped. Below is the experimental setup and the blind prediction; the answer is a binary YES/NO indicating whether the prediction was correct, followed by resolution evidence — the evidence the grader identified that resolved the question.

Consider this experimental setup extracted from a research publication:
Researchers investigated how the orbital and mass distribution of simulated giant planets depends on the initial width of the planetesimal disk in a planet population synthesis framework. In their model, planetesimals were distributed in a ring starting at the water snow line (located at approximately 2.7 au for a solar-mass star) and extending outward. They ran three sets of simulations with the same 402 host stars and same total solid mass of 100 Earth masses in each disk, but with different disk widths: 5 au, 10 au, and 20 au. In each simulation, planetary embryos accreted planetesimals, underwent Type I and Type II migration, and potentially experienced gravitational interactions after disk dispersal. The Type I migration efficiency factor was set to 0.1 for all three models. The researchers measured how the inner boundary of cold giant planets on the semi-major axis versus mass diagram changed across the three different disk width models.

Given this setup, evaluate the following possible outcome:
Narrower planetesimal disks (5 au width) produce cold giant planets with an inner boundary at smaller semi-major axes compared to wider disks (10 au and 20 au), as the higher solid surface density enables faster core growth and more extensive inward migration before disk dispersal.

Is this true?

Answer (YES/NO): NO